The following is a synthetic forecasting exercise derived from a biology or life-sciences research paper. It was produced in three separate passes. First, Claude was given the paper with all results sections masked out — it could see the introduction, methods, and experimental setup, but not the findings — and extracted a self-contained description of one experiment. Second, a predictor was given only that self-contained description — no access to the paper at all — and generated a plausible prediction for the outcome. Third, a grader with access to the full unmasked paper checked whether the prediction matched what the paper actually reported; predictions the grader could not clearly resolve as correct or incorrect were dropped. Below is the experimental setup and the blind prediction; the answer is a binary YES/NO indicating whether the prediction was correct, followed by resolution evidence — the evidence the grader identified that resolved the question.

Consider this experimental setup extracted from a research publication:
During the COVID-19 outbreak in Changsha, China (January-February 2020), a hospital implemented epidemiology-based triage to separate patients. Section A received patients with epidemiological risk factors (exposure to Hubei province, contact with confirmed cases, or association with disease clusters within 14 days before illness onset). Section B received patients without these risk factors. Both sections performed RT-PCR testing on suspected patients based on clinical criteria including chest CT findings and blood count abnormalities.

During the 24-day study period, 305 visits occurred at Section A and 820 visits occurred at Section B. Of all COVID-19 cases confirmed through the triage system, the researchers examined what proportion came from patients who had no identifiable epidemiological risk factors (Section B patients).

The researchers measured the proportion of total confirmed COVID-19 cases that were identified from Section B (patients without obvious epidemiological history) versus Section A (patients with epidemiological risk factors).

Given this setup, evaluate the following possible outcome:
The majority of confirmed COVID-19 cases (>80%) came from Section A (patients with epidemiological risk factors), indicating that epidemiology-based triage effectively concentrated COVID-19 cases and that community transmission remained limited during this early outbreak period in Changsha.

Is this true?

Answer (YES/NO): NO